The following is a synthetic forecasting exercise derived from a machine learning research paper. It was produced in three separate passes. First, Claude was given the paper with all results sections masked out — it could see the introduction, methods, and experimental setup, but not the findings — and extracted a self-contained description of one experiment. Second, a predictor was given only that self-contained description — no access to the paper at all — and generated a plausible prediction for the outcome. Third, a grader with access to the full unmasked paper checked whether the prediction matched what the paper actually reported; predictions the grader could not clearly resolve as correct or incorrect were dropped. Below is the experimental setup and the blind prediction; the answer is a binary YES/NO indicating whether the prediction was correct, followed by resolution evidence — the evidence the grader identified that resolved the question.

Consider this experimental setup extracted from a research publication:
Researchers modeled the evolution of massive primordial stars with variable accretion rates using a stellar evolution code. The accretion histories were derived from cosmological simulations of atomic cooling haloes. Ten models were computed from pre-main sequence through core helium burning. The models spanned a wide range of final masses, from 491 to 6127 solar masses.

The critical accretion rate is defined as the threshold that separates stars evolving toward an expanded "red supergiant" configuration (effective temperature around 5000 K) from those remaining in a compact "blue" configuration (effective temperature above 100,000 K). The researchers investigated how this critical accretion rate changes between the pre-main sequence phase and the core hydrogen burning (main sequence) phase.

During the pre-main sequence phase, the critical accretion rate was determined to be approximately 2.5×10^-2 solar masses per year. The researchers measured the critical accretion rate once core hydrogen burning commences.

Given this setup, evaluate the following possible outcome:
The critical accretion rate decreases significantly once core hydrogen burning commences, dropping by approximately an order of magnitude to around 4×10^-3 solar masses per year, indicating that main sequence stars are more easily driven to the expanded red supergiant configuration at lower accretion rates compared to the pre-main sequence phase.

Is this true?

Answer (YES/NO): NO